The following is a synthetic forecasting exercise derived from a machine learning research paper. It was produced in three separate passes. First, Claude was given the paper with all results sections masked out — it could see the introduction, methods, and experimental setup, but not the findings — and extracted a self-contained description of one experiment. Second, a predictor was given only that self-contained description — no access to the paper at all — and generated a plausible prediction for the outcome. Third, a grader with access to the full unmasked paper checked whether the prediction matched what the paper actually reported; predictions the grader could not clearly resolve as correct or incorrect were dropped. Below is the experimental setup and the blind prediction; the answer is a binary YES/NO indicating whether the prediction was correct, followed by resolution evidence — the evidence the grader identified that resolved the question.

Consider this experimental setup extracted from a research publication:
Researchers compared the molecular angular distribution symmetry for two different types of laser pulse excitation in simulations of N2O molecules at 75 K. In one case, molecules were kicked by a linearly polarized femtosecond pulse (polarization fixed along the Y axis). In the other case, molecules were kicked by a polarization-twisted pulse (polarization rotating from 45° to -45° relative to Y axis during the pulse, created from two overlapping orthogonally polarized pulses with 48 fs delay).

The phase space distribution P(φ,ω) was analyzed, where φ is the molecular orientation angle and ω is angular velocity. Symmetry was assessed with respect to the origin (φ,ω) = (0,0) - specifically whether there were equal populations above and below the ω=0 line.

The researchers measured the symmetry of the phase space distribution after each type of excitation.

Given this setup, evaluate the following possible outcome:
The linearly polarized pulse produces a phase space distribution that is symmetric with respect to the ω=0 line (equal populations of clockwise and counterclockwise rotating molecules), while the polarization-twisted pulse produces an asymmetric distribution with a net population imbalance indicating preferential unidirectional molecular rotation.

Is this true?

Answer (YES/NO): YES